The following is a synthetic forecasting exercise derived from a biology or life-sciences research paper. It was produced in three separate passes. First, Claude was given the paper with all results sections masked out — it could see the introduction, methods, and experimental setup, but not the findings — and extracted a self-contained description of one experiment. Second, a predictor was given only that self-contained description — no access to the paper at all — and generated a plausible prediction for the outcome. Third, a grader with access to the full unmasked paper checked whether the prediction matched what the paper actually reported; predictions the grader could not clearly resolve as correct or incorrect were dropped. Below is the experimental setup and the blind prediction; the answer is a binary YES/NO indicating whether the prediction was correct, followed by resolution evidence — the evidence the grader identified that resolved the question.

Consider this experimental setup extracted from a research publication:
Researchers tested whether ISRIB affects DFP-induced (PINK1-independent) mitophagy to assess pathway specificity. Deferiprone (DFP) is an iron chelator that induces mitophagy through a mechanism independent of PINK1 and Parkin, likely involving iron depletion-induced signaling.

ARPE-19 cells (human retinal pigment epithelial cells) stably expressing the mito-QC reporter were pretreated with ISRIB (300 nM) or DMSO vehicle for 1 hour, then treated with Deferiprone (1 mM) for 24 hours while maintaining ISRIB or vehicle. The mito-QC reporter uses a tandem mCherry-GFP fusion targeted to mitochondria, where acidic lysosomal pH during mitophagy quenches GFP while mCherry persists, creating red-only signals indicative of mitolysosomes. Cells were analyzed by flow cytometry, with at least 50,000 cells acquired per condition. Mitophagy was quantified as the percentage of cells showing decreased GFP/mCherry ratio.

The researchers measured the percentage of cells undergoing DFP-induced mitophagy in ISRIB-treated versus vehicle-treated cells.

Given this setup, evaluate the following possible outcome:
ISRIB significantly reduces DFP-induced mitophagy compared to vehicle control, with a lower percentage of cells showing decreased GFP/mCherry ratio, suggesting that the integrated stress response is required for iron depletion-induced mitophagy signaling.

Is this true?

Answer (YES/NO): NO